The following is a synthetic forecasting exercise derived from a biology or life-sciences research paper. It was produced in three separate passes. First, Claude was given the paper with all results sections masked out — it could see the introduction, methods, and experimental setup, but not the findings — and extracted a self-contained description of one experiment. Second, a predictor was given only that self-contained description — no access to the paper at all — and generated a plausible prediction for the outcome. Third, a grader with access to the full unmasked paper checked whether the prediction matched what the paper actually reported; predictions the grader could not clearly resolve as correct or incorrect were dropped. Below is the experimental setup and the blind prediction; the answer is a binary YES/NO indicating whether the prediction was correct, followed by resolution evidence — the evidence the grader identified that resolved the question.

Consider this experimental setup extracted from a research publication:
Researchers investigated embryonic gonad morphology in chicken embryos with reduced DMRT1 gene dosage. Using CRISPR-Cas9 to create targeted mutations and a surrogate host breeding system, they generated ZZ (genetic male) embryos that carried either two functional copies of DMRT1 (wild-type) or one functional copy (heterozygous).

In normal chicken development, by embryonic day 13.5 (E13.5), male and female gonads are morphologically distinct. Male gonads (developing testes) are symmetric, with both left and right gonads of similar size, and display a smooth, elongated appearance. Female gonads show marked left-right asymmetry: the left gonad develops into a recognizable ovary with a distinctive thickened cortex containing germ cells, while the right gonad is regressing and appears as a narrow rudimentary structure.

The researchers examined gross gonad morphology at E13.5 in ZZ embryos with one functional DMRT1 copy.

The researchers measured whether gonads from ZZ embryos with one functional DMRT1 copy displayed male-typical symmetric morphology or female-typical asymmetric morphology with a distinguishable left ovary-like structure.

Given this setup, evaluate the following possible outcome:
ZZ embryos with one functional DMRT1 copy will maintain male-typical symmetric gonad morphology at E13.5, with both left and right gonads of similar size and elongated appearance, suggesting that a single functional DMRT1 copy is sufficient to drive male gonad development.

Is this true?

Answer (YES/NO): NO